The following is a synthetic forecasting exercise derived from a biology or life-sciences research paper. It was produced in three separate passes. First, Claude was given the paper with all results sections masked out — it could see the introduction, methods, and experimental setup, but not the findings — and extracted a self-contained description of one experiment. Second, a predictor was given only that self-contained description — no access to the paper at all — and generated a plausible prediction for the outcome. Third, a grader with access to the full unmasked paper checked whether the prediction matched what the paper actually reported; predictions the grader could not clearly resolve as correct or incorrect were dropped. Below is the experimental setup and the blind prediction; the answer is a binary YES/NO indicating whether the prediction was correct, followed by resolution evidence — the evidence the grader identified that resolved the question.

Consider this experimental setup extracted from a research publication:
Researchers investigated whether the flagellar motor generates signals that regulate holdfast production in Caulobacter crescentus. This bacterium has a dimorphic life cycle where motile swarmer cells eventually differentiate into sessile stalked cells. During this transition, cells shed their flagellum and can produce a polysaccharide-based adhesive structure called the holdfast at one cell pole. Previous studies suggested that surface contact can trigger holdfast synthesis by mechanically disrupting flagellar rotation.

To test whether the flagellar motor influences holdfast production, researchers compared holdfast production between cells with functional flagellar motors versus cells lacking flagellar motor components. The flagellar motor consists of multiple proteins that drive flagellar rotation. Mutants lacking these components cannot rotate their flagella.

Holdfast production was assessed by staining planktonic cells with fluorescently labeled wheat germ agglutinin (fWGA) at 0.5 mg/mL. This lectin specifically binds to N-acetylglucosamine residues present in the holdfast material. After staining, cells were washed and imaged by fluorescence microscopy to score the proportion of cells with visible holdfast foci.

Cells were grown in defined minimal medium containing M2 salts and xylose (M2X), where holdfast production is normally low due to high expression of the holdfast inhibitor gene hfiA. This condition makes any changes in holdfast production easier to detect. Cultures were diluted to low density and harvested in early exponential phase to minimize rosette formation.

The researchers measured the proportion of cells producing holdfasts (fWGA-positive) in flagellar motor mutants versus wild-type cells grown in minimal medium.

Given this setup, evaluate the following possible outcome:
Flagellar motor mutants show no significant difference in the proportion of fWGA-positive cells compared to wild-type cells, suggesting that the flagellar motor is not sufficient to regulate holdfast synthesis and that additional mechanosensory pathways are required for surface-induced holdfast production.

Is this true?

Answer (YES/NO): NO